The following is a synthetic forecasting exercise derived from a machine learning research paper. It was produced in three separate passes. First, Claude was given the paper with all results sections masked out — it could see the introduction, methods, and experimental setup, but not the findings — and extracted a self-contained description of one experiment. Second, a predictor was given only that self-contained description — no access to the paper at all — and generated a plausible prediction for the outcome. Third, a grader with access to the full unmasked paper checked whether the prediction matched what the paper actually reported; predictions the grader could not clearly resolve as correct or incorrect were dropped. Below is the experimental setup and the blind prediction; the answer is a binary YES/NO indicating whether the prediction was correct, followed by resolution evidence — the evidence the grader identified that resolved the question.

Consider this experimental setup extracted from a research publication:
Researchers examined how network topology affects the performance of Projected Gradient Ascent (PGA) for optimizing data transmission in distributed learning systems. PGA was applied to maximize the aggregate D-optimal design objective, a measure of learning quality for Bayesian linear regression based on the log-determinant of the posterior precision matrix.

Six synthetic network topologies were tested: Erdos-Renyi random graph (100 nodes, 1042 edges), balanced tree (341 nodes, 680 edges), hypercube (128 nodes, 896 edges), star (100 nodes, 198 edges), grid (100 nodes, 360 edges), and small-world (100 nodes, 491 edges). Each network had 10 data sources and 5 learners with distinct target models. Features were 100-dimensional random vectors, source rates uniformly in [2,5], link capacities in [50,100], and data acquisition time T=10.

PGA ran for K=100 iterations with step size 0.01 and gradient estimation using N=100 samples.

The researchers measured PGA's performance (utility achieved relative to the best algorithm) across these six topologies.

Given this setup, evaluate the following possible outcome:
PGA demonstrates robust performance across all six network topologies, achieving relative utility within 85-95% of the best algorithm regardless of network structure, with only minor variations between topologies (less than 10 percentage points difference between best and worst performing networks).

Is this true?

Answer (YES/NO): NO